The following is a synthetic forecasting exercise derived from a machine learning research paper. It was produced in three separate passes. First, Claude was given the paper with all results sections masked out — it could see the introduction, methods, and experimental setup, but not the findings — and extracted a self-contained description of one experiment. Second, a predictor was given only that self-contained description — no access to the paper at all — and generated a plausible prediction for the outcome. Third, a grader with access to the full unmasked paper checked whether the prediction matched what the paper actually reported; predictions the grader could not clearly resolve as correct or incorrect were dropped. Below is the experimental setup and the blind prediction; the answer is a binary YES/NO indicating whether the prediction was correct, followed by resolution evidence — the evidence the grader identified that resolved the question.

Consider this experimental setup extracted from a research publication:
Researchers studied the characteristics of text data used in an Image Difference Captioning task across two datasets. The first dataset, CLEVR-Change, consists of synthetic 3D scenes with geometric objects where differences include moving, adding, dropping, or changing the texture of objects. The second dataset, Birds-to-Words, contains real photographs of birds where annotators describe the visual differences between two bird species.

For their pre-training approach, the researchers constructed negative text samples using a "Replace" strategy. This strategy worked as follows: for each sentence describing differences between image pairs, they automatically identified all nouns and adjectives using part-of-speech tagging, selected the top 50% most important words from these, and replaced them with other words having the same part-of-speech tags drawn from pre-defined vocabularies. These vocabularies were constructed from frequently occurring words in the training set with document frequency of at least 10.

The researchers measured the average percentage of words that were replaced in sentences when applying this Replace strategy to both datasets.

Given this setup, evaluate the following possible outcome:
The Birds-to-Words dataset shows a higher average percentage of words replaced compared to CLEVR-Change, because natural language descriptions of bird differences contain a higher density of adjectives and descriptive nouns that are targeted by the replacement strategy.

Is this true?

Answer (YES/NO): NO